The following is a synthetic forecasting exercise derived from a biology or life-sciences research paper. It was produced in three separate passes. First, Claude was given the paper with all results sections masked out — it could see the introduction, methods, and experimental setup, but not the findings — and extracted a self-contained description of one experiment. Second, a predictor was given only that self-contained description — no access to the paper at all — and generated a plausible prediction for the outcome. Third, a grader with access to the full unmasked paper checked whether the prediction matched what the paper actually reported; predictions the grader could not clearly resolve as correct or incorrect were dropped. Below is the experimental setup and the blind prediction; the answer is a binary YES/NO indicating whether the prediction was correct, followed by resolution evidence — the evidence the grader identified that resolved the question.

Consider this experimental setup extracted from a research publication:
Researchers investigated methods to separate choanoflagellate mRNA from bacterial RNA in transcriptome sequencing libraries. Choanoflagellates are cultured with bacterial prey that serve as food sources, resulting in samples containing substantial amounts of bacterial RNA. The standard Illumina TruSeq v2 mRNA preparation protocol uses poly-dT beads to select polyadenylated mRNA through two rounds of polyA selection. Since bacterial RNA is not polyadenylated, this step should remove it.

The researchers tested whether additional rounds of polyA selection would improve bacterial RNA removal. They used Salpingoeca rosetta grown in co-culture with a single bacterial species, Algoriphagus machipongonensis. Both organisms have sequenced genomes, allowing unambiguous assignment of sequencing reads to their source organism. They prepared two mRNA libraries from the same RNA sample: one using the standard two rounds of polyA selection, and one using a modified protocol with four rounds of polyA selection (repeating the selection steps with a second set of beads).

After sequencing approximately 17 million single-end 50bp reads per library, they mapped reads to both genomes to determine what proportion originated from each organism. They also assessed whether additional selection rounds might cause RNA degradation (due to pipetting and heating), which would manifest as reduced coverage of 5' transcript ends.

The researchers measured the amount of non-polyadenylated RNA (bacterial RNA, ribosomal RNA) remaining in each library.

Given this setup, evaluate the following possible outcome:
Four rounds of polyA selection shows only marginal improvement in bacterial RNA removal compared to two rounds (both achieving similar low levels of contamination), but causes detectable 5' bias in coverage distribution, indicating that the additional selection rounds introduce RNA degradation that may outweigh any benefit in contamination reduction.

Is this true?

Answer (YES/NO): NO